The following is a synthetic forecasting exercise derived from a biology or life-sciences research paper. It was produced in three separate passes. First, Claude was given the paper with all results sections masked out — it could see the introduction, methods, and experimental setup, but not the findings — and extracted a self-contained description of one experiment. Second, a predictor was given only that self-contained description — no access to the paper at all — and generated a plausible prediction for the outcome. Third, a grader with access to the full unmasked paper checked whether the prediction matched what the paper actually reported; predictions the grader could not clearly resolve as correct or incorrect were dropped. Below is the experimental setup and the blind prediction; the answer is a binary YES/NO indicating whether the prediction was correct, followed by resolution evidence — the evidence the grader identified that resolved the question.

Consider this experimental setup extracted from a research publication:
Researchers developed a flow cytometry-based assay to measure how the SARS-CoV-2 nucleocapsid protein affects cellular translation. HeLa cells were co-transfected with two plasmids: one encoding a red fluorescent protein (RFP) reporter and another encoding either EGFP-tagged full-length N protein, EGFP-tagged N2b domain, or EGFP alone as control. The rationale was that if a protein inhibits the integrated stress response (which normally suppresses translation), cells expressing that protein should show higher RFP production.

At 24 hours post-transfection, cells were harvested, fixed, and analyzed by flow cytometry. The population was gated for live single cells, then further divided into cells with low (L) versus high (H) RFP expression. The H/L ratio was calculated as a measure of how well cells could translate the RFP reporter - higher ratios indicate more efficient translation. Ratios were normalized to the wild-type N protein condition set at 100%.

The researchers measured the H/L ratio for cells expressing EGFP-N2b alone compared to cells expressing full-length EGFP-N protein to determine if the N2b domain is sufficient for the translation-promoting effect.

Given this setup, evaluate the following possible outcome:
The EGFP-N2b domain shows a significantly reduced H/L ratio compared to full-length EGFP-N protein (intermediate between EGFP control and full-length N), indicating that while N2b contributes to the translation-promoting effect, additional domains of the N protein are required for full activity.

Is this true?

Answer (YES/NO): NO